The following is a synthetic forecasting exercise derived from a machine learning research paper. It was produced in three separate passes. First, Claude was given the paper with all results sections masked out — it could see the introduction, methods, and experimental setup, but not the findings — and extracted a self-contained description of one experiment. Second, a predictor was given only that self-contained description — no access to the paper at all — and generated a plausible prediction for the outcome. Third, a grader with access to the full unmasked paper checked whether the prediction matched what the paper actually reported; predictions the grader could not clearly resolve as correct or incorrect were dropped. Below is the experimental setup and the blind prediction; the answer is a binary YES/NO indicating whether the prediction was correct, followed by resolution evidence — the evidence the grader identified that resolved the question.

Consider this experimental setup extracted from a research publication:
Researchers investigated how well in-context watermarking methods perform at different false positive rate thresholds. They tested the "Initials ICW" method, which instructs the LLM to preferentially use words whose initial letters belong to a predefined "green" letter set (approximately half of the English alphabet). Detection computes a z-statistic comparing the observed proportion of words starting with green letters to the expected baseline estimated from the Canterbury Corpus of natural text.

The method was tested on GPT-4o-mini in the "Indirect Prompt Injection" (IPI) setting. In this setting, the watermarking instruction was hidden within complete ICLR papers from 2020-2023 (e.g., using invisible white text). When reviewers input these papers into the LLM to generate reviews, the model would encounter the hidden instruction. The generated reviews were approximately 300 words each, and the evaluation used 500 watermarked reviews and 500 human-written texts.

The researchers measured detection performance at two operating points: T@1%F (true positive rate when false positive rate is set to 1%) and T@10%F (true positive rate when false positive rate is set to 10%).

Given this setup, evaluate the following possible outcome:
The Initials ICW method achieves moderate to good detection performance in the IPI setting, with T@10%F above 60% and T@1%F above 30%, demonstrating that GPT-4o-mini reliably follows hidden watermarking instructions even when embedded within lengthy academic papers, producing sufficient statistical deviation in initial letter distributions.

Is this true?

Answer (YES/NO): NO